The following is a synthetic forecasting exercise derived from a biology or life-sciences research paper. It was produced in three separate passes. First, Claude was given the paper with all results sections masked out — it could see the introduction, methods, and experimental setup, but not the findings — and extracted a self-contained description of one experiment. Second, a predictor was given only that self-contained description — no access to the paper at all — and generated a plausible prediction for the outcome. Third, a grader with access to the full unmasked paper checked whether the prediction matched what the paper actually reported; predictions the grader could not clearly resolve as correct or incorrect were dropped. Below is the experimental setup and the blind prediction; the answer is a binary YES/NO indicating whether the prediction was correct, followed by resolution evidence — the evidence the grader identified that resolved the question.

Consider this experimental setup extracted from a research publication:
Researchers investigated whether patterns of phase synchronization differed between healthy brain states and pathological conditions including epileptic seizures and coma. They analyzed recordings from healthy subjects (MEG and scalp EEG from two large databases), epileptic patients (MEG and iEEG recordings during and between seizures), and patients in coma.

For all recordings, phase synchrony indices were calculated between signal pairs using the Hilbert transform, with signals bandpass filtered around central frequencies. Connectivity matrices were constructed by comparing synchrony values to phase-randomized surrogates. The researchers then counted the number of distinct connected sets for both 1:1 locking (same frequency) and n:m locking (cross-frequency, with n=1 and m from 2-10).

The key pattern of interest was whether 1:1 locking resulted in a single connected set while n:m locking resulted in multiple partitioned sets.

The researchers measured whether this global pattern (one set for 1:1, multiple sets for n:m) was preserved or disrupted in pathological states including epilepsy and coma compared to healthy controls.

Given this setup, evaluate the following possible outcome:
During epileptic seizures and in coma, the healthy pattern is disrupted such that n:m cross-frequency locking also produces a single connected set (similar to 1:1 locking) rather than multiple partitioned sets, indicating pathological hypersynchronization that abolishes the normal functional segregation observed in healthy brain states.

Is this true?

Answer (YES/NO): NO